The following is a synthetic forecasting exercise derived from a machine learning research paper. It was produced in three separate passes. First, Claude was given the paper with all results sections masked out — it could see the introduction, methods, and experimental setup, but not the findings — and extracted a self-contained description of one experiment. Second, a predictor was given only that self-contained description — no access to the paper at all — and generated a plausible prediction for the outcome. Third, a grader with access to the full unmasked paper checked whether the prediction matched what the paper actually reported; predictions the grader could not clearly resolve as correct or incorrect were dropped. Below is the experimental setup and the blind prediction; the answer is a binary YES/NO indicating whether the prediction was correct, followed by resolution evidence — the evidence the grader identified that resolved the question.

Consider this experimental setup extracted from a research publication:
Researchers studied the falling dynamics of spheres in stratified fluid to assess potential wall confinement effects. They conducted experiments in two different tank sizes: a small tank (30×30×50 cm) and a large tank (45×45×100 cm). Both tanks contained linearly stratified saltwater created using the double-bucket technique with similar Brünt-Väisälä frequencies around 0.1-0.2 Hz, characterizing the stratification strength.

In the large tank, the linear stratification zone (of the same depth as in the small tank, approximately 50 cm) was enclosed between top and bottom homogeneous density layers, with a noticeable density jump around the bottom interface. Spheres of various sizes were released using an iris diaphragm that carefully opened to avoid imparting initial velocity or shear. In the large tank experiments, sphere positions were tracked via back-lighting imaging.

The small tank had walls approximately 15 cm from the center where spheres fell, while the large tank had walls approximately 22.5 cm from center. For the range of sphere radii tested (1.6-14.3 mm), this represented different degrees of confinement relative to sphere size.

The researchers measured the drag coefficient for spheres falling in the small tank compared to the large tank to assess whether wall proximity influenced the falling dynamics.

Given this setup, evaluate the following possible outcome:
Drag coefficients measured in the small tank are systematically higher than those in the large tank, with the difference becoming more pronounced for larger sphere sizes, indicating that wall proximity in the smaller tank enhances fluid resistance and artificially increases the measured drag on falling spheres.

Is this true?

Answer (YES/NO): NO